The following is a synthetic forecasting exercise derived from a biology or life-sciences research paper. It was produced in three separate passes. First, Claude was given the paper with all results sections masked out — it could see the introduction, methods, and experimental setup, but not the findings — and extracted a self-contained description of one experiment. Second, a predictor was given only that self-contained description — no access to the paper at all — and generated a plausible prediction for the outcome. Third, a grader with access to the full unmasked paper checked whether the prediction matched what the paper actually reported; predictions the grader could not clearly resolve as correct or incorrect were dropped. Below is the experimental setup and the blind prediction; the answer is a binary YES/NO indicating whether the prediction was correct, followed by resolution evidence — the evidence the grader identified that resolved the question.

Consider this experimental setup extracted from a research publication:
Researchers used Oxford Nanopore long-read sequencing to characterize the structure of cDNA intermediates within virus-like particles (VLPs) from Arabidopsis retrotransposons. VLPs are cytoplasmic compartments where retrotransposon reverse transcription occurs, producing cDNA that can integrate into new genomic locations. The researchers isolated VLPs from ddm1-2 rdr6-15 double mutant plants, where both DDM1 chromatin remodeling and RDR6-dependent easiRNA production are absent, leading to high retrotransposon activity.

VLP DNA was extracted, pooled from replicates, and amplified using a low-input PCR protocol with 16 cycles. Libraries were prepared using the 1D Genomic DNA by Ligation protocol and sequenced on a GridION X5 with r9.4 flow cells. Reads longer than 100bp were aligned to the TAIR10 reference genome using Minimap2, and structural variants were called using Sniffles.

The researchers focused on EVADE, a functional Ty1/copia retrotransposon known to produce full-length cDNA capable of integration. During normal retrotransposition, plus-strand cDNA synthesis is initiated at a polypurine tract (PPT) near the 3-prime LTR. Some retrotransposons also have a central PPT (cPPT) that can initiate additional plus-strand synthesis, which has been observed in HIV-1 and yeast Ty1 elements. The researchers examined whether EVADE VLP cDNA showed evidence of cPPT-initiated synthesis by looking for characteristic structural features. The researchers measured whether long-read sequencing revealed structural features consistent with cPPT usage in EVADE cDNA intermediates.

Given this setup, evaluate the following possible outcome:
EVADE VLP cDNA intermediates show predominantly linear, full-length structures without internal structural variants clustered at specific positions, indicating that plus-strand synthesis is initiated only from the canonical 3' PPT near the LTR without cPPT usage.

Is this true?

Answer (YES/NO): NO